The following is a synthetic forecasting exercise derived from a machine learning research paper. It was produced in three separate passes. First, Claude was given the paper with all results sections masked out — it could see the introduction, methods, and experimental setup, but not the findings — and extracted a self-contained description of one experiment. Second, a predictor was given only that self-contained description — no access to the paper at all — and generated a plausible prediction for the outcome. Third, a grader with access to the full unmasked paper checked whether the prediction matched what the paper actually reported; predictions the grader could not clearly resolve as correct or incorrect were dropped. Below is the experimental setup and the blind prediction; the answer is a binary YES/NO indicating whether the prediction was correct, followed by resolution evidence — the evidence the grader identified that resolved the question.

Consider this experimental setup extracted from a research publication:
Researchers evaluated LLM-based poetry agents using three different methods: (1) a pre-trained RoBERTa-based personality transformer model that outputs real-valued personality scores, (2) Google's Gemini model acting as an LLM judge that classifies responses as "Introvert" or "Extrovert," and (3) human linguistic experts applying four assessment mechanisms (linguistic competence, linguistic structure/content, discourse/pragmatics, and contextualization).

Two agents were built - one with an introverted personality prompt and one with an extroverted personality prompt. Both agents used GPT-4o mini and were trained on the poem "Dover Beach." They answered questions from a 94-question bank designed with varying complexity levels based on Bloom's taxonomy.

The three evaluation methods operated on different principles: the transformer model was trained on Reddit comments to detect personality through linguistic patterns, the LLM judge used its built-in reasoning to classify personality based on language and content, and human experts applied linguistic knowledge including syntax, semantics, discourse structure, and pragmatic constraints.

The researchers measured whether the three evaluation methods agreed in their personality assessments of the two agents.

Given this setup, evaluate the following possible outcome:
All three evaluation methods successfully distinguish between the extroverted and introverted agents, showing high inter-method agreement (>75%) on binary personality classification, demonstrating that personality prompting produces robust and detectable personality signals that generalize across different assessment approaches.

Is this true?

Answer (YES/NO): NO